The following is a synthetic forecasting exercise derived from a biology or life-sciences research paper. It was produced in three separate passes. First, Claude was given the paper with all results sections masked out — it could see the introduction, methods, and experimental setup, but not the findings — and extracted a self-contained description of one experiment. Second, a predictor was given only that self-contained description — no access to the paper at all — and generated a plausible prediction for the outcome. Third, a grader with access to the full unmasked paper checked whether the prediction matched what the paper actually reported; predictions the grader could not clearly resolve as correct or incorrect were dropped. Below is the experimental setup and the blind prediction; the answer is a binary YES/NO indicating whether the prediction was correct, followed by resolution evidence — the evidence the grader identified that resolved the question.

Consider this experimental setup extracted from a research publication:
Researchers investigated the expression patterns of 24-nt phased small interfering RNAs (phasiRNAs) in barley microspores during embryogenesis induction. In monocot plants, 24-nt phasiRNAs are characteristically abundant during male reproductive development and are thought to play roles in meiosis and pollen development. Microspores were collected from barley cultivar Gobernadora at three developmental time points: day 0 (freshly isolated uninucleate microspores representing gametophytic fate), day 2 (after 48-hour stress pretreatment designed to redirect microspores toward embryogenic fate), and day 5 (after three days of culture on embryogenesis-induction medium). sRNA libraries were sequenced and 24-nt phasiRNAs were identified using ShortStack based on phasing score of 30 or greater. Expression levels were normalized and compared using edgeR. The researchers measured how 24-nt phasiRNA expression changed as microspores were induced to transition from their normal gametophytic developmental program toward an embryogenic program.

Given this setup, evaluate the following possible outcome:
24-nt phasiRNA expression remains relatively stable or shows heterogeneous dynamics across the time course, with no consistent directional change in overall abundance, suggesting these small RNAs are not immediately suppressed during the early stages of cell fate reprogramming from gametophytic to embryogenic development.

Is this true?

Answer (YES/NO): NO